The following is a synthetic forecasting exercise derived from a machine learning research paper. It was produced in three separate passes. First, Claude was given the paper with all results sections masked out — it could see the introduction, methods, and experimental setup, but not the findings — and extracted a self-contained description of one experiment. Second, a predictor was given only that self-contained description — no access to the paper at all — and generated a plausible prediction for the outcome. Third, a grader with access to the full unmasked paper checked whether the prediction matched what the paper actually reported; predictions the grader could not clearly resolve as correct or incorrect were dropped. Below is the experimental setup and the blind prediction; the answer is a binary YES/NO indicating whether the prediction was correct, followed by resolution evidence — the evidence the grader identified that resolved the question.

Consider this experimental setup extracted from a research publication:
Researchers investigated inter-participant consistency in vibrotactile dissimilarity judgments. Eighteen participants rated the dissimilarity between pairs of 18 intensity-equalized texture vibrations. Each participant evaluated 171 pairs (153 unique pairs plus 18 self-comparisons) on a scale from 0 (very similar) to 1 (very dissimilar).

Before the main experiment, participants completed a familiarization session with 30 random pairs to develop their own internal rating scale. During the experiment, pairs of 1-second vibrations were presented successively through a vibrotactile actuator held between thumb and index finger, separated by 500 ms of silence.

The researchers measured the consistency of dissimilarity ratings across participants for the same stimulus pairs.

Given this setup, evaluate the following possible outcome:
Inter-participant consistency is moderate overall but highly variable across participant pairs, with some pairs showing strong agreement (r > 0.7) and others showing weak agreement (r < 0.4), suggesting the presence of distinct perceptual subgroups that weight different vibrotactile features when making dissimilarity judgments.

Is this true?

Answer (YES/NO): NO